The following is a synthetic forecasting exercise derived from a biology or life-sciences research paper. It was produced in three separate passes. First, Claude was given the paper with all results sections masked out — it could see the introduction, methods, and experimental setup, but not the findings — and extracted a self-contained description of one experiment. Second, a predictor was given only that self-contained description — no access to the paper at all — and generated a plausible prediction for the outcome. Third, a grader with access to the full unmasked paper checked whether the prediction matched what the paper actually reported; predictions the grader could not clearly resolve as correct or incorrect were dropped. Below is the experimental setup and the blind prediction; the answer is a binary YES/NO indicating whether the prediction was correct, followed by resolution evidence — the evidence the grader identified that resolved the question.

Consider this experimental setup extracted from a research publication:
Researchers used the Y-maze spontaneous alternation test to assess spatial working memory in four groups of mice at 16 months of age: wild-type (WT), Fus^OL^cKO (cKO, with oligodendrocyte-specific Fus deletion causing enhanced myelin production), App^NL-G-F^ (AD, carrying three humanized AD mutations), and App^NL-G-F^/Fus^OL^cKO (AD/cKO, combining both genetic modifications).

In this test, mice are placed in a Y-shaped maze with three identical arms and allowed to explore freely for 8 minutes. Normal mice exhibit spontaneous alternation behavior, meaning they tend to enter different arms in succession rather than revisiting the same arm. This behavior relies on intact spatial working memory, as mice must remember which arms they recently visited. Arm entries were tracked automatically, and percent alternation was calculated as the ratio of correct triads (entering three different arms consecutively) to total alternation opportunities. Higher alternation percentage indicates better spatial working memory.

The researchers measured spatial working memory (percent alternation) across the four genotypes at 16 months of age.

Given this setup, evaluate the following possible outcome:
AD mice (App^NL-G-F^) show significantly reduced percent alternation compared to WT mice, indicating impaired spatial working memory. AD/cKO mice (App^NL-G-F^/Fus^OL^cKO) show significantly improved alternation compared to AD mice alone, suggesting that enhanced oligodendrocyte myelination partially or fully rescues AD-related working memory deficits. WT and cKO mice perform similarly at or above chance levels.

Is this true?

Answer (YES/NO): YES